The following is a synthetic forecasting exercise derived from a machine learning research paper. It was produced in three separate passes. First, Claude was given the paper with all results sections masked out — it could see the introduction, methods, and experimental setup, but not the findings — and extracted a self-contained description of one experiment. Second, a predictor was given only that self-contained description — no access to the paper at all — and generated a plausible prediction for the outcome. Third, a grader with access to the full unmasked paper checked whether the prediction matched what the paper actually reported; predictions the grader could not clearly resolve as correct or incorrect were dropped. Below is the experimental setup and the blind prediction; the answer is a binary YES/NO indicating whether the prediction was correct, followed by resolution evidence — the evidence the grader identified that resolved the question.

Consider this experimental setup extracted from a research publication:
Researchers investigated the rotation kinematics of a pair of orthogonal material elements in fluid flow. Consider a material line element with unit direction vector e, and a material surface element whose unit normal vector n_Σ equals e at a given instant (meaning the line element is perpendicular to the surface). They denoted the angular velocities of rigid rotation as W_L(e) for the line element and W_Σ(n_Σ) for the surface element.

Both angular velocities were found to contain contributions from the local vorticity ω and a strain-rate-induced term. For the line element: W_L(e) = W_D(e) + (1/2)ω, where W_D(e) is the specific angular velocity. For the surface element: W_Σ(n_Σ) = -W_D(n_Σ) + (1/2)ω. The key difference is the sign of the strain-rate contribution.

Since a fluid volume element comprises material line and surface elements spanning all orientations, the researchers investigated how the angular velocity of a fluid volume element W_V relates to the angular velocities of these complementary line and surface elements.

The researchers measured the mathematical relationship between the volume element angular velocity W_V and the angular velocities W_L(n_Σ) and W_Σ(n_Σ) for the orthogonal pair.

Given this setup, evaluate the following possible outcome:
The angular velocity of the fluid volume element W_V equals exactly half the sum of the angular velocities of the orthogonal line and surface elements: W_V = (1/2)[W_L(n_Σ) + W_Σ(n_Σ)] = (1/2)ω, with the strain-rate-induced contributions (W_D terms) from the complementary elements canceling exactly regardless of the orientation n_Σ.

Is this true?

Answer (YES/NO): YES